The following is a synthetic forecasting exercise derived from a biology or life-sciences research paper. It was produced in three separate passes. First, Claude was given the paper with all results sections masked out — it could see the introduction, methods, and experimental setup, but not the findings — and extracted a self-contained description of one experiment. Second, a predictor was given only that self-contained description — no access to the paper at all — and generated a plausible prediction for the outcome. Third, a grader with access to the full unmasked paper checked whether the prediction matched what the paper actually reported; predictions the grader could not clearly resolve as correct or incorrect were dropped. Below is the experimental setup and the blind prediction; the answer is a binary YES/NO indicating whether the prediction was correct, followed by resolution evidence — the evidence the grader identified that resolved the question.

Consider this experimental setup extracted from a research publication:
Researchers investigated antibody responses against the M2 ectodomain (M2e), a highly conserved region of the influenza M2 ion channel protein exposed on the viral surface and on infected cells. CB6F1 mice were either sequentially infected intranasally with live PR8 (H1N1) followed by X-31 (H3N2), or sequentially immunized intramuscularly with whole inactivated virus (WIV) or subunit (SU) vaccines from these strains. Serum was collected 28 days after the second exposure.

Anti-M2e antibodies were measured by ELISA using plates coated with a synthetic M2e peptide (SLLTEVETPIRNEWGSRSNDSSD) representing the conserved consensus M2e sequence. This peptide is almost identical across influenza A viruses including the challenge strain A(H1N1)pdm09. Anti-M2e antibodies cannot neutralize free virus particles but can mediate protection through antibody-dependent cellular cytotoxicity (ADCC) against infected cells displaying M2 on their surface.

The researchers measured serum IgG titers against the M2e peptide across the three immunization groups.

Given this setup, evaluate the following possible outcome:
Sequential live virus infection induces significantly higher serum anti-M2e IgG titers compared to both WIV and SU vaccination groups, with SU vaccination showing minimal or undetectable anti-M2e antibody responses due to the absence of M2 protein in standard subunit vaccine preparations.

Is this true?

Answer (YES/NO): NO